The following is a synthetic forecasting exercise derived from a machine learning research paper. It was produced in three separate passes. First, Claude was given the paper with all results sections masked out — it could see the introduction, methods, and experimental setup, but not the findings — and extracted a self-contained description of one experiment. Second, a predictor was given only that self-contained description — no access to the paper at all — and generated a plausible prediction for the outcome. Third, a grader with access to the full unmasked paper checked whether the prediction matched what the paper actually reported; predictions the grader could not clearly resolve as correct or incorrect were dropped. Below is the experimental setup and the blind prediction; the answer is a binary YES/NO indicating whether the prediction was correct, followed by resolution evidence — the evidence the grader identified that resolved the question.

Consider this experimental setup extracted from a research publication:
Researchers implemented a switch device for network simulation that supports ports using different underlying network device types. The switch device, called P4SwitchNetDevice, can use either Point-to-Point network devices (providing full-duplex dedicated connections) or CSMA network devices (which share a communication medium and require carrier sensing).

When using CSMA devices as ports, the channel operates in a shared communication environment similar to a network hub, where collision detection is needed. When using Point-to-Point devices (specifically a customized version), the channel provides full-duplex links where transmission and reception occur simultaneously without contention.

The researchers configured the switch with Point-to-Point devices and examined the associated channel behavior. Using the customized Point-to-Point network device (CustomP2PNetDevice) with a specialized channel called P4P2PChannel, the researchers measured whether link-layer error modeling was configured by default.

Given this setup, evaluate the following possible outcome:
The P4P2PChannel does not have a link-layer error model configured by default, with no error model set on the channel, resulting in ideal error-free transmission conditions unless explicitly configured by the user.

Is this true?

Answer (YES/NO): YES